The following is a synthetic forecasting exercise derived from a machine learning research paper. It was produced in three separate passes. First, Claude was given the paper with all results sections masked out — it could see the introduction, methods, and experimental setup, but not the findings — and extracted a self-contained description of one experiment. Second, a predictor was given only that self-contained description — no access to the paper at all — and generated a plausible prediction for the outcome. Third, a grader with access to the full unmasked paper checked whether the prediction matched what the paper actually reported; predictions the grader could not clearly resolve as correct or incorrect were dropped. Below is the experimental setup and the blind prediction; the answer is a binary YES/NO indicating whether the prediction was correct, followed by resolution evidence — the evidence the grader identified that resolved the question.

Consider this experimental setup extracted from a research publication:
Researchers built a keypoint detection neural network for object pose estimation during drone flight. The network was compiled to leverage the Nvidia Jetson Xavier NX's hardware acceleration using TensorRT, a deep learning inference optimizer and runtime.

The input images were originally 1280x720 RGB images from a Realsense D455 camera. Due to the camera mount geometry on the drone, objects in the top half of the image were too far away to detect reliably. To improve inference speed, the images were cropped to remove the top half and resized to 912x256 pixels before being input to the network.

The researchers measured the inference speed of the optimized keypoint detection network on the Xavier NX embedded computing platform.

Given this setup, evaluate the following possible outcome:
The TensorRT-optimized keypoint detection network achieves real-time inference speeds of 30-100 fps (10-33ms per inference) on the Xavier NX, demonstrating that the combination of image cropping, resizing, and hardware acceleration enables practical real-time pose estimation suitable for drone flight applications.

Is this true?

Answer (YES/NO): NO